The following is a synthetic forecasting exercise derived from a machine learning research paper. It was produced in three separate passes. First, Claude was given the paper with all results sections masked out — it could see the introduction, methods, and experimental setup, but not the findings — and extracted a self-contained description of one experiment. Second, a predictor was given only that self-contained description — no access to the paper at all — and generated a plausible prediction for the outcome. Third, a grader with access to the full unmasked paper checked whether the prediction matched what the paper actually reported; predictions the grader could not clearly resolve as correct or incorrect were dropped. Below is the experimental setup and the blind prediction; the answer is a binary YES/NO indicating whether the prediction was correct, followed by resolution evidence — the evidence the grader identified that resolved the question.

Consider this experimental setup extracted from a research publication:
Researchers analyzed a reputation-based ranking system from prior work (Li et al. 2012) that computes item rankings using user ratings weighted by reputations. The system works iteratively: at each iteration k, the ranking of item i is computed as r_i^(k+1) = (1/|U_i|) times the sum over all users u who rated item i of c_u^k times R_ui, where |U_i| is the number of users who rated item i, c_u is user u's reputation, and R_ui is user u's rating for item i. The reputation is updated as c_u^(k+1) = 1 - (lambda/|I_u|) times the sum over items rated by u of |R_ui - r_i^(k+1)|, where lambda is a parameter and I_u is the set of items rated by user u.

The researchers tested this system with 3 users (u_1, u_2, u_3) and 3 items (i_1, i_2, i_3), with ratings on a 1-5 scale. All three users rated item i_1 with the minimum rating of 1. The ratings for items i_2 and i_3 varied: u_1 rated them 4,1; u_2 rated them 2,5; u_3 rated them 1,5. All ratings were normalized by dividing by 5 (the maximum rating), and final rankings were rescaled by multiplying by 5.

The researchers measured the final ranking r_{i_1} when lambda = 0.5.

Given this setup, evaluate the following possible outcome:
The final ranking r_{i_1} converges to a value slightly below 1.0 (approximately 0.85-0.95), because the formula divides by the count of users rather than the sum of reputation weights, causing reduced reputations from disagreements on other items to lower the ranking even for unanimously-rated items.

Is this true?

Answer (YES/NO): YES